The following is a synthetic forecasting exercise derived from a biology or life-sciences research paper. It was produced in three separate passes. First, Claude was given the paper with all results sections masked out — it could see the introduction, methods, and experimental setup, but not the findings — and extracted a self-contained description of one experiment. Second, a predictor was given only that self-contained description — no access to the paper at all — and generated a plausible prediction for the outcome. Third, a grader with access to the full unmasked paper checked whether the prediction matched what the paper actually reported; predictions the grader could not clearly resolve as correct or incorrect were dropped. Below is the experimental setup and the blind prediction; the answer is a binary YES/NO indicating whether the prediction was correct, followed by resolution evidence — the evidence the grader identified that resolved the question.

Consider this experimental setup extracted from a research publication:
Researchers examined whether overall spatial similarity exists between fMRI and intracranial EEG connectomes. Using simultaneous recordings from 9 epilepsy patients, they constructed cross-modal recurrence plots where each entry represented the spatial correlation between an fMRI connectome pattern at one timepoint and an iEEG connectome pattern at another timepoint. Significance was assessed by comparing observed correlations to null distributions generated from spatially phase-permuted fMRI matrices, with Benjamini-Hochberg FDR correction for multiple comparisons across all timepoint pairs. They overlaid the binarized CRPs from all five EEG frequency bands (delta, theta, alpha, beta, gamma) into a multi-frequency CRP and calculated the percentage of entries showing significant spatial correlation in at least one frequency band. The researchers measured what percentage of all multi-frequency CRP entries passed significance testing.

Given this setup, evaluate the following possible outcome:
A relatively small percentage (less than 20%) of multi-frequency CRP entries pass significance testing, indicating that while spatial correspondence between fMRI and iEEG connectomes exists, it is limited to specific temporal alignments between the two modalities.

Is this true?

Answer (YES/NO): NO